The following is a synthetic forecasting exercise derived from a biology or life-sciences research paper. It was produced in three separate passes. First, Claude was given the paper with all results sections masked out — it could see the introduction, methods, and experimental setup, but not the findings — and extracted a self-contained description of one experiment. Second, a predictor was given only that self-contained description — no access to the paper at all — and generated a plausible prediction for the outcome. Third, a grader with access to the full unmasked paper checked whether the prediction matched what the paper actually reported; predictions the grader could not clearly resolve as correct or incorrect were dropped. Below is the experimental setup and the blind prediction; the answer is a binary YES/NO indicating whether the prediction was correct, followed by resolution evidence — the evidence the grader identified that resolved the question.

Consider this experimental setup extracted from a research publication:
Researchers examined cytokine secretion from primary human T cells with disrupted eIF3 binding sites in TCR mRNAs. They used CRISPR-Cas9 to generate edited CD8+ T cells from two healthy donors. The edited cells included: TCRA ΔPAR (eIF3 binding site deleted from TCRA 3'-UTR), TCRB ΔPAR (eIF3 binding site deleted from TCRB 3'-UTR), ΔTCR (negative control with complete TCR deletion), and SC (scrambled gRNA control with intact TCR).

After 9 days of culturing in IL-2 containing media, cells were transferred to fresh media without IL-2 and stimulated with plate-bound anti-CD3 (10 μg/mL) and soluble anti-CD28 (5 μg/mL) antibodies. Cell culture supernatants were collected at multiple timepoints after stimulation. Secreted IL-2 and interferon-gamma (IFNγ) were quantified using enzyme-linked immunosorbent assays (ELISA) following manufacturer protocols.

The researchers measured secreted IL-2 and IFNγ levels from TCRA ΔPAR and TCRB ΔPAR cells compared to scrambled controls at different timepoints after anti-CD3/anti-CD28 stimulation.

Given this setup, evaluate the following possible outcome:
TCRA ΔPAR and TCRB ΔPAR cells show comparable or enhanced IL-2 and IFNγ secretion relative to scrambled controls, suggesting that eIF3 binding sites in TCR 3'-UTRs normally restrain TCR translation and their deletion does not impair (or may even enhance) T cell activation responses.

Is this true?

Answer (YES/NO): NO